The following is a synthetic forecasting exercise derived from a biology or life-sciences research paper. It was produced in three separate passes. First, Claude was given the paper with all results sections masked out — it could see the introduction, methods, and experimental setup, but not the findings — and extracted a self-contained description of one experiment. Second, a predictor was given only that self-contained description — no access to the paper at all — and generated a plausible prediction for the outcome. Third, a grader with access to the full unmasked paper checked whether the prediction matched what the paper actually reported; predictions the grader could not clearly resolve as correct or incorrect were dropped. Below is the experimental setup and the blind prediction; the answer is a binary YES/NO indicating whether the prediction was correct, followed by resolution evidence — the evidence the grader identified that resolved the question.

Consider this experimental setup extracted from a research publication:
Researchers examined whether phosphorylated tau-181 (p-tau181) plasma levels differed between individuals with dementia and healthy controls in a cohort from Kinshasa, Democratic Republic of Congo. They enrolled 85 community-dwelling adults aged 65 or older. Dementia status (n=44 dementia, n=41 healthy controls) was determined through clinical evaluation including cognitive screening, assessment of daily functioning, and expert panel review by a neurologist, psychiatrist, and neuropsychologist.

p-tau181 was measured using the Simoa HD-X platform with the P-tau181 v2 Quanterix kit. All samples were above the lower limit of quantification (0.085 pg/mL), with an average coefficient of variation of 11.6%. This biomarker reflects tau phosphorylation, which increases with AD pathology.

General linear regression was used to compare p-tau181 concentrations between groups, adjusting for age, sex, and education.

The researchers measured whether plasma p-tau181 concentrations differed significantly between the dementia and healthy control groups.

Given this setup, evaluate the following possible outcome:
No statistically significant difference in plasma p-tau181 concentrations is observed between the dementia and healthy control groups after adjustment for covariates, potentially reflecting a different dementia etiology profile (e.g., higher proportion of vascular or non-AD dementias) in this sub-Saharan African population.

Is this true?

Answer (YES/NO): YES